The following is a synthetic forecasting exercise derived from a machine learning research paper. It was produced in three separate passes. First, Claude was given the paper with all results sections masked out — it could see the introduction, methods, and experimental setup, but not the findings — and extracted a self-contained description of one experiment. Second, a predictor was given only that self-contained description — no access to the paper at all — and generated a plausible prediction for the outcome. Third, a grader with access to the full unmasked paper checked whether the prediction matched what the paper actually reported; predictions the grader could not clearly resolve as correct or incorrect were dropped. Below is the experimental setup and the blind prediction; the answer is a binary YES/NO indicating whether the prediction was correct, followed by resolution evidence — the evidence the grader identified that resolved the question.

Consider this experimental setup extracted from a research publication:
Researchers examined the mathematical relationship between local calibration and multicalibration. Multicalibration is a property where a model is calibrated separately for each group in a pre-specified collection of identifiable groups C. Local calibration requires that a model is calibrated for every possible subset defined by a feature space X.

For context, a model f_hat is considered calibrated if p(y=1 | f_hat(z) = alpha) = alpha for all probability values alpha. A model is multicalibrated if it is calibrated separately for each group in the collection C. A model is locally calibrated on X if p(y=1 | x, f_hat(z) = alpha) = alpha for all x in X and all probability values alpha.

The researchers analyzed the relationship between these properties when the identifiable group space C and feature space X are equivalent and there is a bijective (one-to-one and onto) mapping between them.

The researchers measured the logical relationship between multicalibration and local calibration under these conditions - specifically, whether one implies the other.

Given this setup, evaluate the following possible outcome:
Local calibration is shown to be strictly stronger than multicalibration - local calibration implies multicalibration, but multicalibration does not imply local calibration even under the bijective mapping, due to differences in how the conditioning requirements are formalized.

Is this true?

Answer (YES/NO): NO